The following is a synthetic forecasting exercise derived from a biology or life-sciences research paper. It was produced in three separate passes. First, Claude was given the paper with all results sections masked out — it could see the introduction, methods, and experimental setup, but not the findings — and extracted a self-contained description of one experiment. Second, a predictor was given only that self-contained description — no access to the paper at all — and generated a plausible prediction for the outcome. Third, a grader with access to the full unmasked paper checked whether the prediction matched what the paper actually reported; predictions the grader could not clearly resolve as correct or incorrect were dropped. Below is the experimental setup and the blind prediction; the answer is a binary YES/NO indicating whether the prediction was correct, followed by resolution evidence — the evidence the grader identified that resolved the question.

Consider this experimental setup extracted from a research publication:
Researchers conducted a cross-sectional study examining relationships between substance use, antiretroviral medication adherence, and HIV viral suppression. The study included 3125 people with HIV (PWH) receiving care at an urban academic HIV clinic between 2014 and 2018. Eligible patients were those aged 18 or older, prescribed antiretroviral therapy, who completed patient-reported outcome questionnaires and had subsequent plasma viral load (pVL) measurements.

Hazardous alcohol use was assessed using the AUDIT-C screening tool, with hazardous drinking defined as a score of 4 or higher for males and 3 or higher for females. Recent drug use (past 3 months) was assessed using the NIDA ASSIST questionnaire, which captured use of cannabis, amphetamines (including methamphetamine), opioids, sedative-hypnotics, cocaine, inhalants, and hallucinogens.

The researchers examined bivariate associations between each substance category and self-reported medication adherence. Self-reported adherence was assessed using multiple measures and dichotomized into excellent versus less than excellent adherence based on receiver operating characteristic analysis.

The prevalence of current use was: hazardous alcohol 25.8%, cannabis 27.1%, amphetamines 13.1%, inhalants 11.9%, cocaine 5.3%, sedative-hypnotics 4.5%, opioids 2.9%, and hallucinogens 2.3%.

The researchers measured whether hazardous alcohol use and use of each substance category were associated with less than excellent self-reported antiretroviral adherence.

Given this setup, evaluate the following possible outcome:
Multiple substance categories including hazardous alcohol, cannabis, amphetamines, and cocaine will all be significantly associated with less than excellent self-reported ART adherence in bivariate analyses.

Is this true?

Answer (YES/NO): YES